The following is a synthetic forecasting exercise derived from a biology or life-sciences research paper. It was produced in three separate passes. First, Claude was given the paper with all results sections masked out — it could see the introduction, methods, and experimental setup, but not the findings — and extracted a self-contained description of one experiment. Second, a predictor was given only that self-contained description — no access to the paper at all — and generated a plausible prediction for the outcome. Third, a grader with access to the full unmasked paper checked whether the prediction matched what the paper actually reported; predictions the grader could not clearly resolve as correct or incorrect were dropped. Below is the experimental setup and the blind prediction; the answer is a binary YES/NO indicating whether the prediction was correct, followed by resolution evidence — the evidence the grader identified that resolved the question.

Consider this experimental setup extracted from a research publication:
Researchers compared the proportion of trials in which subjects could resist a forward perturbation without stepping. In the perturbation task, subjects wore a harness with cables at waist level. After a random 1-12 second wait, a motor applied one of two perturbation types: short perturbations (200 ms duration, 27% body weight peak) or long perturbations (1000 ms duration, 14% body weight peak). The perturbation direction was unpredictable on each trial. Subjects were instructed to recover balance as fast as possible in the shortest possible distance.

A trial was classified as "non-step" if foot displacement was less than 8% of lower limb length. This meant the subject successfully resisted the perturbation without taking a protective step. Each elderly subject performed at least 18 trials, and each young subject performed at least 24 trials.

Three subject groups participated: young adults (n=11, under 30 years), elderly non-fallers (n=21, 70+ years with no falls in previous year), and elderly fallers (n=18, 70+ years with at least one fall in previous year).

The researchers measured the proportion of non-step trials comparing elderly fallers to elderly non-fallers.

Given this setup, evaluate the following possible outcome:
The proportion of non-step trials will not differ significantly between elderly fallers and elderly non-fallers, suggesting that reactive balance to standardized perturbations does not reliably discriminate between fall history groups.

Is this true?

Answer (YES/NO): YES